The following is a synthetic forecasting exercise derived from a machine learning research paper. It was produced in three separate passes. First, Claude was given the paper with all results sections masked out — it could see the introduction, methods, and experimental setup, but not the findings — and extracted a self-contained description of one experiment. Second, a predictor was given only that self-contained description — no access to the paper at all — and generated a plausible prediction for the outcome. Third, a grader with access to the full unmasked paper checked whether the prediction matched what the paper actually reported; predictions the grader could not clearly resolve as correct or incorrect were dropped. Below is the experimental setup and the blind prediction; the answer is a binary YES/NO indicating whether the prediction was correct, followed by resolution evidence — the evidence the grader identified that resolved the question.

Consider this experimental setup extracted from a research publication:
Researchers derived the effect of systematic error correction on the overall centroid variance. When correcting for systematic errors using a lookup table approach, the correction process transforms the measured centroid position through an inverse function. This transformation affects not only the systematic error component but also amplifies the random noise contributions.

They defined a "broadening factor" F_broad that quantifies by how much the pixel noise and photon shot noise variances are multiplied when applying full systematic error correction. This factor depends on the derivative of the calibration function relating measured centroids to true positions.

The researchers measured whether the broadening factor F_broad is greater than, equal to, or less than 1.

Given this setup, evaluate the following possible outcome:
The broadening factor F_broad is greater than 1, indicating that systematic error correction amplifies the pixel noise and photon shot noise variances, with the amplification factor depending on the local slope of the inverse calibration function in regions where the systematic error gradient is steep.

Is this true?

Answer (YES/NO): YES